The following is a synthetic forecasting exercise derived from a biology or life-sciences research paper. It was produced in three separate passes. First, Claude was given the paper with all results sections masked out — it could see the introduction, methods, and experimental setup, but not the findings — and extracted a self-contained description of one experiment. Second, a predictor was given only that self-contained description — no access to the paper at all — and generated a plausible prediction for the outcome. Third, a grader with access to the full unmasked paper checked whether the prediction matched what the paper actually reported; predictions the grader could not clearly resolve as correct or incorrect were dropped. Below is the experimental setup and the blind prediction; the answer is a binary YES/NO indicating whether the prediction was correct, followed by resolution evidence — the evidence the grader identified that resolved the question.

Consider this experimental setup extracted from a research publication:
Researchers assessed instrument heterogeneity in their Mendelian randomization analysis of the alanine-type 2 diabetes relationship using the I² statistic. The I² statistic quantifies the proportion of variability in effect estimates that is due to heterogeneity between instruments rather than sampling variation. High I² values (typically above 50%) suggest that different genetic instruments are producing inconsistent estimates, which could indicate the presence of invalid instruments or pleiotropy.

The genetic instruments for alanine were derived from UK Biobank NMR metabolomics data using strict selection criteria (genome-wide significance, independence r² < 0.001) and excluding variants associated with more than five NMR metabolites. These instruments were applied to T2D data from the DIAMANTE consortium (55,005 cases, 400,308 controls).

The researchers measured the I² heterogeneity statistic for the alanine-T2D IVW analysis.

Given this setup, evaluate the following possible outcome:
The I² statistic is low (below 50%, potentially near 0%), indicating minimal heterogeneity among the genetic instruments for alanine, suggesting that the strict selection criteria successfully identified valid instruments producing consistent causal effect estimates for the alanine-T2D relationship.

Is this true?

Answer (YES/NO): NO